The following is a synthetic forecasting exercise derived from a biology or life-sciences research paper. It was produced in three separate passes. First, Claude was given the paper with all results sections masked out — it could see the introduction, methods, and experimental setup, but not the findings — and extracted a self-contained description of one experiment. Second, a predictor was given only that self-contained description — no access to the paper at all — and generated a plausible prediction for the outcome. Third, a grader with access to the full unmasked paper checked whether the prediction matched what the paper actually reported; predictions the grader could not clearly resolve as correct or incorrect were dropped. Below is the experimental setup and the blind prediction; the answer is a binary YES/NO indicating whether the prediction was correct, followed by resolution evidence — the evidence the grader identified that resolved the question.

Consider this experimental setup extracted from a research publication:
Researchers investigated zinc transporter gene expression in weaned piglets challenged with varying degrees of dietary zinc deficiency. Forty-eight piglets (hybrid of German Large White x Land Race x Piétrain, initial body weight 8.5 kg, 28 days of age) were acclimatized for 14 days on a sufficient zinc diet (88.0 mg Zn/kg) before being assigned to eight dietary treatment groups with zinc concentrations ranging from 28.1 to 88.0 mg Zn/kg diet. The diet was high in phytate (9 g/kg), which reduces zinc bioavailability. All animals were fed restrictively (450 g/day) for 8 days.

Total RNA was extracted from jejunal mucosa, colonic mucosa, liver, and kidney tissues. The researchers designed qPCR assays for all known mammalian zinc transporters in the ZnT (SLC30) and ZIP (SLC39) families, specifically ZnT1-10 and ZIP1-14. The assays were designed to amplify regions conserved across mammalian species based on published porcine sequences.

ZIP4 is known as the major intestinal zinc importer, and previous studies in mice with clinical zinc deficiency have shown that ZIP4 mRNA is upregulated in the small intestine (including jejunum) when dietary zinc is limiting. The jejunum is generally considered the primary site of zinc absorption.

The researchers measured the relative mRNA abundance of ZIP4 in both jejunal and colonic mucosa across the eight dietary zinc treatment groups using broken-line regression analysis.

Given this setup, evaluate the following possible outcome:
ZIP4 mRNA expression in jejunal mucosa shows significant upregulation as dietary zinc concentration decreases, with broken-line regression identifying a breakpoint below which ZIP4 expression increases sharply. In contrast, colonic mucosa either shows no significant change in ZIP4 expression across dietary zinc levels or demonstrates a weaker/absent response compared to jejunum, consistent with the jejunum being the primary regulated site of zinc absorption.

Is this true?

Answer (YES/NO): NO